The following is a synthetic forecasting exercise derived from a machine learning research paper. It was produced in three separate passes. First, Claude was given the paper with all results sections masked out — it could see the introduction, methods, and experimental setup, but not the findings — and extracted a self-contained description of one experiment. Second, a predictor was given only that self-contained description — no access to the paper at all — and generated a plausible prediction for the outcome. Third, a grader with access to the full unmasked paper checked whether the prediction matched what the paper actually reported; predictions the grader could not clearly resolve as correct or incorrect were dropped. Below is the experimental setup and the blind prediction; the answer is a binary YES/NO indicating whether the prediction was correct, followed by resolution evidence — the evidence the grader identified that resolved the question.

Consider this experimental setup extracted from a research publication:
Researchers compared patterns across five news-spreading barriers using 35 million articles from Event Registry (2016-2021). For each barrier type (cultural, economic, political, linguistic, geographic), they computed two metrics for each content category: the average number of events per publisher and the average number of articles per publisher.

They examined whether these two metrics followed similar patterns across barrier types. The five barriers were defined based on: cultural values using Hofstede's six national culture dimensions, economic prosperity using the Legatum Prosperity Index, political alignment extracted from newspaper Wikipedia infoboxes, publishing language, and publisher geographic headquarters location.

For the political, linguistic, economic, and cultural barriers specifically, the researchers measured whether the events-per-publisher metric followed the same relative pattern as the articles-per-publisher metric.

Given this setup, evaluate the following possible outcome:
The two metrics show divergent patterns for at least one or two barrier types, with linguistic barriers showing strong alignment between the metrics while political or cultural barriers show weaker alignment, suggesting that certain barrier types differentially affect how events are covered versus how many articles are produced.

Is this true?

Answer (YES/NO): NO